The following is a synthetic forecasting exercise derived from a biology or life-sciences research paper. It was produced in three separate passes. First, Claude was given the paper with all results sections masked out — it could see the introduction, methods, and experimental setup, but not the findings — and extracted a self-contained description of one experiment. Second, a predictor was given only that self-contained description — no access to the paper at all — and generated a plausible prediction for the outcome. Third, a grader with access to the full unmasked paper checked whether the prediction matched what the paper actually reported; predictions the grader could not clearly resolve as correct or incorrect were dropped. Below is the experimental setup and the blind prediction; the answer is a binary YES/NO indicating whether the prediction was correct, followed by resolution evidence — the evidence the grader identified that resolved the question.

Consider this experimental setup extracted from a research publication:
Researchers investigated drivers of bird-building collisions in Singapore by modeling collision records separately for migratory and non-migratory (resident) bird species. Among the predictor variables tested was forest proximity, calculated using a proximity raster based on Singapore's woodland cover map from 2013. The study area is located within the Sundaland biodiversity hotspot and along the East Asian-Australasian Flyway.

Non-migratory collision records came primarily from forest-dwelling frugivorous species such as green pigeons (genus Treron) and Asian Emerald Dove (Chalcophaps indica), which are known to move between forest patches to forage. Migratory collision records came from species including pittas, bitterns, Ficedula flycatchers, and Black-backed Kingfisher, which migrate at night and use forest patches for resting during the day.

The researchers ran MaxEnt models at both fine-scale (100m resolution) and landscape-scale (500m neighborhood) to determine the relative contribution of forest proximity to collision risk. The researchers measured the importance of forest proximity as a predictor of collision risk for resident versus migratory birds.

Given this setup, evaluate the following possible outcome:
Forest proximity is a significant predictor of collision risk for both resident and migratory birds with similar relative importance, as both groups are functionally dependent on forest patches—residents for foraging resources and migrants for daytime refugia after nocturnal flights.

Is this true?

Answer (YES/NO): NO